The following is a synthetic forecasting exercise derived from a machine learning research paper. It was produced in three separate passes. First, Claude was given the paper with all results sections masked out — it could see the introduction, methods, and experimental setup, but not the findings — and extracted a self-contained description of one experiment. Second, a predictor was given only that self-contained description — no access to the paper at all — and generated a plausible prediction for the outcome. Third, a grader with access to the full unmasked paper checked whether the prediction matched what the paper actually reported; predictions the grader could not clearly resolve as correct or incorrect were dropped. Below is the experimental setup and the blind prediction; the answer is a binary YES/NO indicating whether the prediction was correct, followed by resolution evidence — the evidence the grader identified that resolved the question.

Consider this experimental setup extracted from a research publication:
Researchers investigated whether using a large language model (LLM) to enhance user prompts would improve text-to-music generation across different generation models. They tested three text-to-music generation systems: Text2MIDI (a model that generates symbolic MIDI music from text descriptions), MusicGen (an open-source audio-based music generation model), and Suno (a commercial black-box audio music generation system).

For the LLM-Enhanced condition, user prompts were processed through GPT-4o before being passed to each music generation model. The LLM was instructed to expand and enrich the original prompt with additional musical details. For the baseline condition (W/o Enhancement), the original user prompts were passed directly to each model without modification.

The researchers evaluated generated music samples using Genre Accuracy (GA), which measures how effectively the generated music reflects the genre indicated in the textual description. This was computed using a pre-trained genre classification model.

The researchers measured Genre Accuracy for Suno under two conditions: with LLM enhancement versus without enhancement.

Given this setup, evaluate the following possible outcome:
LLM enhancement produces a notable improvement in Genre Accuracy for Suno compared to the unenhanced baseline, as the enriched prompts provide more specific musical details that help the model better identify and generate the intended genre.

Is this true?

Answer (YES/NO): NO